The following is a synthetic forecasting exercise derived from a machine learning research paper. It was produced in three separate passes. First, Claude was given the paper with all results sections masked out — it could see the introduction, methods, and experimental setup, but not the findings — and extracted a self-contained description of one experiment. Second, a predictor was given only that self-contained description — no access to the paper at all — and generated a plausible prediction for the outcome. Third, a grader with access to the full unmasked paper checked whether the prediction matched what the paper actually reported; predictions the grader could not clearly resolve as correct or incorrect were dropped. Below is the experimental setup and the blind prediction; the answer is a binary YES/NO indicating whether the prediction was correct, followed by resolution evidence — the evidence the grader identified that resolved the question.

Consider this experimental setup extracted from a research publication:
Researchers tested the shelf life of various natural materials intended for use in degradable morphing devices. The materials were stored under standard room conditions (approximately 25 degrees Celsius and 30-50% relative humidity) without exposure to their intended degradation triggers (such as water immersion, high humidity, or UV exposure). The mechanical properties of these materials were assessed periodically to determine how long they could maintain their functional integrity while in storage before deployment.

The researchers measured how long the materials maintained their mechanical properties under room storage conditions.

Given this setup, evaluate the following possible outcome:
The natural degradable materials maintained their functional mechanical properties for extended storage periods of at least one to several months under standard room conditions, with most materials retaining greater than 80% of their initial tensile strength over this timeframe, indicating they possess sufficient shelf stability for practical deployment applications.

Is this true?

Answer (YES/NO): YES